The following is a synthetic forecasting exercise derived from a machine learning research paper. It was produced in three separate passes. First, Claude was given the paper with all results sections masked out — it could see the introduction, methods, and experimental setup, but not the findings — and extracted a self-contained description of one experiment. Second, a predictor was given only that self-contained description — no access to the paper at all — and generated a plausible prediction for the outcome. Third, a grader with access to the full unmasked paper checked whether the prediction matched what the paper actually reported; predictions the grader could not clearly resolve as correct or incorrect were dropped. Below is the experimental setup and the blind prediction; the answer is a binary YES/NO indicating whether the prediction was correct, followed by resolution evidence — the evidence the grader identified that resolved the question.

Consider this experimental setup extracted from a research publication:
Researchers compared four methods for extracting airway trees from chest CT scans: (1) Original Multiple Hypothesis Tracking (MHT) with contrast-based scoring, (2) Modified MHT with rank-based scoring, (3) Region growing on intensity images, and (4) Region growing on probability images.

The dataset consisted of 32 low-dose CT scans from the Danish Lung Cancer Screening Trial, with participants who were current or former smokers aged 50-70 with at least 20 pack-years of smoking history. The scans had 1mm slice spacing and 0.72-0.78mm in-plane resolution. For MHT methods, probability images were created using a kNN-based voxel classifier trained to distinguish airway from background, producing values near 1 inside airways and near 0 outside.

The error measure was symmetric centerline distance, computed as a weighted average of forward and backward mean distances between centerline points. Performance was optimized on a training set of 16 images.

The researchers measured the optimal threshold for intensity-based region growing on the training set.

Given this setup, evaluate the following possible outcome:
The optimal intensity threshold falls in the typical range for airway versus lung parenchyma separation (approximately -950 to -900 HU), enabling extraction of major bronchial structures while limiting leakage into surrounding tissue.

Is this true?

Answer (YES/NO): NO